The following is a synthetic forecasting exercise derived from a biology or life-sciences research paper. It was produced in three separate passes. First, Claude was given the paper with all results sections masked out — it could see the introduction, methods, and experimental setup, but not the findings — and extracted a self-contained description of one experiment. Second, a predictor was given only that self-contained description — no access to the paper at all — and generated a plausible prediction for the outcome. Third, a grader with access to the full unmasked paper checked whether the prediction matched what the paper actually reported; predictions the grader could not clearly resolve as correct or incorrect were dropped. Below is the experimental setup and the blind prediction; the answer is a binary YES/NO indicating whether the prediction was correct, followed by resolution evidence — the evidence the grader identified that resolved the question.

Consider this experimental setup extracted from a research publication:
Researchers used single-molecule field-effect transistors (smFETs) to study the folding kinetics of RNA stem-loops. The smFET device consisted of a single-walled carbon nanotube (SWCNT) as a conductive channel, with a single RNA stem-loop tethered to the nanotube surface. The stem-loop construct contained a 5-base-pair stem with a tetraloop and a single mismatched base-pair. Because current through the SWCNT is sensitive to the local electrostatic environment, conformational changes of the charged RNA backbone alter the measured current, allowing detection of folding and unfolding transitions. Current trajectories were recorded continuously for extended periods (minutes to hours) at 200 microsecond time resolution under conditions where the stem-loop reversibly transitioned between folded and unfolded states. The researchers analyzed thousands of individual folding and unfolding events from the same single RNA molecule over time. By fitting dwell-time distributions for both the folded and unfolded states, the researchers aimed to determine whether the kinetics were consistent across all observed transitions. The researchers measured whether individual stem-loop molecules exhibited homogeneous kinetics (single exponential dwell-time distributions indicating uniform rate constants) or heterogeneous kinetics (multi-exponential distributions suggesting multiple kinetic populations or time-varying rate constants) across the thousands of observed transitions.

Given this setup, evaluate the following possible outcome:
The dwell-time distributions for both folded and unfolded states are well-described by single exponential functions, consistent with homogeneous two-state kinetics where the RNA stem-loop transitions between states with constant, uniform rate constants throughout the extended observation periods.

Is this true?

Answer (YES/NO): NO